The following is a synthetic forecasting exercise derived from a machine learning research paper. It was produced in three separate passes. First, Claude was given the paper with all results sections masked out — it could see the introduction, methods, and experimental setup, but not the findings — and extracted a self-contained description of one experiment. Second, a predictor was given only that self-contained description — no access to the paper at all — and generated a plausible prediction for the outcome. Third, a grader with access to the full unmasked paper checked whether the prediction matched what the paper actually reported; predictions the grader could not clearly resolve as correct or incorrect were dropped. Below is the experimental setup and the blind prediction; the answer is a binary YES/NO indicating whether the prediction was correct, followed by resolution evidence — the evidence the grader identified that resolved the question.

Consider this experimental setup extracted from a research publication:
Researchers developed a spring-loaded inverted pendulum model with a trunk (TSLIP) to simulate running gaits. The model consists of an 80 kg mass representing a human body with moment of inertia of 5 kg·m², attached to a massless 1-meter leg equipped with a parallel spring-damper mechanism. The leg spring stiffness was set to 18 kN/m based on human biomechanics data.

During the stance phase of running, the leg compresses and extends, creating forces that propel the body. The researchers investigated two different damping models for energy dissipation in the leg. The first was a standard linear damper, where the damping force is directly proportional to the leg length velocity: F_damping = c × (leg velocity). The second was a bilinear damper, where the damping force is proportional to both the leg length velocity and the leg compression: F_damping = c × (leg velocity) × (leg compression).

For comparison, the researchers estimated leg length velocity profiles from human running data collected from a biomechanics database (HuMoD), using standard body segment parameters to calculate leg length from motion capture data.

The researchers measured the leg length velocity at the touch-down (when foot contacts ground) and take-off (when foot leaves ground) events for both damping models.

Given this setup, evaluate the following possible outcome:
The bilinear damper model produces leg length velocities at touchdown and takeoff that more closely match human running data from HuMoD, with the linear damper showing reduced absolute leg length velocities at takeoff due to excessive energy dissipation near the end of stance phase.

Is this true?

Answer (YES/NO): NO